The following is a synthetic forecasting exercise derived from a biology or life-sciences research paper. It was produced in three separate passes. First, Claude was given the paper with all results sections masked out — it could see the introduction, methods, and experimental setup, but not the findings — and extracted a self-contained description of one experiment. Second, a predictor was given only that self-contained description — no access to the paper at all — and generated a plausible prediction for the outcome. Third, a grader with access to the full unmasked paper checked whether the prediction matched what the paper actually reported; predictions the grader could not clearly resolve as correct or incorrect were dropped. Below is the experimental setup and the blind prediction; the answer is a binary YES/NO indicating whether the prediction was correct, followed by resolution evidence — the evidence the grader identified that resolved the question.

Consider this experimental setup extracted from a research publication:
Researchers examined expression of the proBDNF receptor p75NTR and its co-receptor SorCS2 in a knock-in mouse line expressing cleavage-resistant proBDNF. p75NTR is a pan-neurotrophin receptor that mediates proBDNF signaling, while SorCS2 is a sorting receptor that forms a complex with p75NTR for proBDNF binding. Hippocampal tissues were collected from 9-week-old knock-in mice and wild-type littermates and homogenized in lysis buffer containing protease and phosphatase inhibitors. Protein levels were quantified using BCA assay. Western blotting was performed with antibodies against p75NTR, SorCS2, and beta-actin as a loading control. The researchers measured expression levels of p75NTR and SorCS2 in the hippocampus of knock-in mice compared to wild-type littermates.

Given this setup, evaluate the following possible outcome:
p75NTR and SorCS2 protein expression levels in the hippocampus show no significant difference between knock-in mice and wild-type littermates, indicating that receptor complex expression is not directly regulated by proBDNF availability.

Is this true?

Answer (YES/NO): YES